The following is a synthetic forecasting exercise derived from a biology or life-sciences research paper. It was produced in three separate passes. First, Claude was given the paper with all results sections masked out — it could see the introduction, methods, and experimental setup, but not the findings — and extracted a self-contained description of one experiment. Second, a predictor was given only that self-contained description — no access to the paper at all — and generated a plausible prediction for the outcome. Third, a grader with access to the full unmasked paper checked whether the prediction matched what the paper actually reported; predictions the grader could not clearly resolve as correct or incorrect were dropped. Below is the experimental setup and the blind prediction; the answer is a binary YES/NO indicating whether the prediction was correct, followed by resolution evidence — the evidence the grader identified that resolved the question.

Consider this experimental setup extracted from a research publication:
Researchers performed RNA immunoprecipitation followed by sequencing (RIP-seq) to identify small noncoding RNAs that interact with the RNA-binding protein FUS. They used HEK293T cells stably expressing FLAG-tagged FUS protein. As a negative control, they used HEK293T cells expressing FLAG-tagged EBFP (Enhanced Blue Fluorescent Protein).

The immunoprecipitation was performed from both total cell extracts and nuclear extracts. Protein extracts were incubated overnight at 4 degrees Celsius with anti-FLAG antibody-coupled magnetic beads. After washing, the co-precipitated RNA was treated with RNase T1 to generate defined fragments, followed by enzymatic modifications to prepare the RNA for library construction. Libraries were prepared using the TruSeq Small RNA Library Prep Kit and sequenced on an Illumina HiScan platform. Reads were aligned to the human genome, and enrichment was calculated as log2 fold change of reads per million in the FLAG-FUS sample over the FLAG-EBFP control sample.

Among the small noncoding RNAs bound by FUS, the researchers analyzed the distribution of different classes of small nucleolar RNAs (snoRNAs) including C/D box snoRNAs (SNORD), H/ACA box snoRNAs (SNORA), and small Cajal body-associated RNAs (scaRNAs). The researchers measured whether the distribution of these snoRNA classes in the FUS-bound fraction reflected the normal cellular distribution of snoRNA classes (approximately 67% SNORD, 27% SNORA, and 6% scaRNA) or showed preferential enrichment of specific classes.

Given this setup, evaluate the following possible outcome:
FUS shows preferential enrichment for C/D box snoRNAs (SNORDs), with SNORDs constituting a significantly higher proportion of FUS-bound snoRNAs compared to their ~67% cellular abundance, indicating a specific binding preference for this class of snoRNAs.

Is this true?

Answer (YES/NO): NO